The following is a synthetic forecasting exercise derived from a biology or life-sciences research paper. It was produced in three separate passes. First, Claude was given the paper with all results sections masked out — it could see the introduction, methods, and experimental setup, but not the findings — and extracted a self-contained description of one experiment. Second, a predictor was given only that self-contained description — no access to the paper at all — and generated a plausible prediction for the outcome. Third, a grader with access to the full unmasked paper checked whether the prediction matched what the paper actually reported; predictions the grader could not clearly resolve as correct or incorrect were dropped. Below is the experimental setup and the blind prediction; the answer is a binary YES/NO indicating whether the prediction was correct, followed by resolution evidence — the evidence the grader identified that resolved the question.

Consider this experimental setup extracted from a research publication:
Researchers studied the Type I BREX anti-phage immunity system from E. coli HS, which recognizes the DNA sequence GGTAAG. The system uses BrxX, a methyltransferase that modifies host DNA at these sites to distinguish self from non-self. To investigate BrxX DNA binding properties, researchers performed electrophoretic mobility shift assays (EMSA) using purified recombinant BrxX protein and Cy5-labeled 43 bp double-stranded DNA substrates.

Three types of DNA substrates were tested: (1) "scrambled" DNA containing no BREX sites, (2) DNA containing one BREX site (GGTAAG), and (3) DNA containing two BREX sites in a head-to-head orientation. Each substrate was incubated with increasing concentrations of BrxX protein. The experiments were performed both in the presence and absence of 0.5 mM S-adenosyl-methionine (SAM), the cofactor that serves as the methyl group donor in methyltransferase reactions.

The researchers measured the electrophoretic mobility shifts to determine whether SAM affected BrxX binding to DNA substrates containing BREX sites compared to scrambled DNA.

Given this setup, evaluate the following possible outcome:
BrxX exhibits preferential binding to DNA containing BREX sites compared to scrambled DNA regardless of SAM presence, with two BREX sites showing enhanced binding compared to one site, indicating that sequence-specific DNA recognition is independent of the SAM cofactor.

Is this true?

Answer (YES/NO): NO